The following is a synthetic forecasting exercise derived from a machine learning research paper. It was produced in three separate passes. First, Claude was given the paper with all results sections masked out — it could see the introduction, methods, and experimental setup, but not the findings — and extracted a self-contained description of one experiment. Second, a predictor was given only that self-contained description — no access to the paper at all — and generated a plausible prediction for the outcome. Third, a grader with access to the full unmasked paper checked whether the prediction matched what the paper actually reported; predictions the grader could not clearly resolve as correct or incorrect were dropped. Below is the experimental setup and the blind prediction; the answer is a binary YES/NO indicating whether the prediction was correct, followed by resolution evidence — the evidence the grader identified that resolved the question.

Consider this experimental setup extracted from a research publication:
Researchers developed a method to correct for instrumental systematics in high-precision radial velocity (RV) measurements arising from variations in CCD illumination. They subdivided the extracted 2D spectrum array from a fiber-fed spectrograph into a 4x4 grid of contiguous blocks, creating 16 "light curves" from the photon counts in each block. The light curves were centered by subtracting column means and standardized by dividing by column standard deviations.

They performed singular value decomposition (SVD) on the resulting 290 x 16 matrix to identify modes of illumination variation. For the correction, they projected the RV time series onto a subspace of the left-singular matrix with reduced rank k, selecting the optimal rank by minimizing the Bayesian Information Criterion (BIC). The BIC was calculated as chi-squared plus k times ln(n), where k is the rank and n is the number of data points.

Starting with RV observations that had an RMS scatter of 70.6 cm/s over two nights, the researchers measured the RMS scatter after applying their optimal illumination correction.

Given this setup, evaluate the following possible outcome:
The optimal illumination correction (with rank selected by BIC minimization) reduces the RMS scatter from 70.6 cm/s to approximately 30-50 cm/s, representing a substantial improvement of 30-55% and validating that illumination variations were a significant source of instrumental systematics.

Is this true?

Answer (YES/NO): NO